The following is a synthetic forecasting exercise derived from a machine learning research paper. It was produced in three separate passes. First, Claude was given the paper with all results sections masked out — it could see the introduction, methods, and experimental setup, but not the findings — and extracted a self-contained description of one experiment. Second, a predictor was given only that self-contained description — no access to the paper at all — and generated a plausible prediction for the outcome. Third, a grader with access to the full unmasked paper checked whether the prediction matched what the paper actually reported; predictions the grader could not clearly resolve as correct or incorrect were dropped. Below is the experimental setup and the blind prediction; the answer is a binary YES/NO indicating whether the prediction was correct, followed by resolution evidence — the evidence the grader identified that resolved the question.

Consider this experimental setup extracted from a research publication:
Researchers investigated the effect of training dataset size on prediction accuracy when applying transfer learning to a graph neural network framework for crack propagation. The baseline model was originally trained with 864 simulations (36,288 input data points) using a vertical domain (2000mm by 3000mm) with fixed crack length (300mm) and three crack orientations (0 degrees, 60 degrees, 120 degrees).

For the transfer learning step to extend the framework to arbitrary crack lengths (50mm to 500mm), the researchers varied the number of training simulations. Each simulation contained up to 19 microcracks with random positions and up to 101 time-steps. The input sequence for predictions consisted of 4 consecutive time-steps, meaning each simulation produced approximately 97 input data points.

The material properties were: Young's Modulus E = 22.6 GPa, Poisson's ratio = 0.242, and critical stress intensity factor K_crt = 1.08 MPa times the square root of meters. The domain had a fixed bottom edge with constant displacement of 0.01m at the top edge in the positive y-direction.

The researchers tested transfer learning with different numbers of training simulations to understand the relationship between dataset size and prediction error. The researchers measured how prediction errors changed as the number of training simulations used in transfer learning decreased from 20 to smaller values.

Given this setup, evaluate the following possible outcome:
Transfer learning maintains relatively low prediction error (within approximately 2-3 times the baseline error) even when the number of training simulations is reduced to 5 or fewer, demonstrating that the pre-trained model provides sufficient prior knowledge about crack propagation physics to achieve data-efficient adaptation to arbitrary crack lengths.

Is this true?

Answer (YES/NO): NO